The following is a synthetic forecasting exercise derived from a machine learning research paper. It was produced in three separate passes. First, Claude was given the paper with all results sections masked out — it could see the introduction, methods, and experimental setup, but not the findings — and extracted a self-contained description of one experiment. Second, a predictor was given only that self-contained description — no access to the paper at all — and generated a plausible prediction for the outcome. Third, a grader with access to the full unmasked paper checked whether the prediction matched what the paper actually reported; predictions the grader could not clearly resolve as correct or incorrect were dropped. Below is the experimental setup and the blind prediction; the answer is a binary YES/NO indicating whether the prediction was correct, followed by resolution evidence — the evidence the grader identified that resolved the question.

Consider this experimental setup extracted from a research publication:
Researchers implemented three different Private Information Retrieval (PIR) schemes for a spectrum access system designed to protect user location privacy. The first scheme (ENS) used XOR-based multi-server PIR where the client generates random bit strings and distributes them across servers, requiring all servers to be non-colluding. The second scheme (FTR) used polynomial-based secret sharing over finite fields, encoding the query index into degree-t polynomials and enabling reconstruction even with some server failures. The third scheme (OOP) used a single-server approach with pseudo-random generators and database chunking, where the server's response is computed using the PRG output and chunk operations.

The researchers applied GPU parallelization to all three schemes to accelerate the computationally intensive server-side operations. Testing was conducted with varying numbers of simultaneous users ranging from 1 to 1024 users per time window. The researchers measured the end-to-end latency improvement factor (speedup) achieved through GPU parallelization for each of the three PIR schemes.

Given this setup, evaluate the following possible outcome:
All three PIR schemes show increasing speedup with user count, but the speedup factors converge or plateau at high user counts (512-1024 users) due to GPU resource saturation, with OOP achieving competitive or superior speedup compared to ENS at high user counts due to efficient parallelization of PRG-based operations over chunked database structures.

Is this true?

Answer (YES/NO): NO